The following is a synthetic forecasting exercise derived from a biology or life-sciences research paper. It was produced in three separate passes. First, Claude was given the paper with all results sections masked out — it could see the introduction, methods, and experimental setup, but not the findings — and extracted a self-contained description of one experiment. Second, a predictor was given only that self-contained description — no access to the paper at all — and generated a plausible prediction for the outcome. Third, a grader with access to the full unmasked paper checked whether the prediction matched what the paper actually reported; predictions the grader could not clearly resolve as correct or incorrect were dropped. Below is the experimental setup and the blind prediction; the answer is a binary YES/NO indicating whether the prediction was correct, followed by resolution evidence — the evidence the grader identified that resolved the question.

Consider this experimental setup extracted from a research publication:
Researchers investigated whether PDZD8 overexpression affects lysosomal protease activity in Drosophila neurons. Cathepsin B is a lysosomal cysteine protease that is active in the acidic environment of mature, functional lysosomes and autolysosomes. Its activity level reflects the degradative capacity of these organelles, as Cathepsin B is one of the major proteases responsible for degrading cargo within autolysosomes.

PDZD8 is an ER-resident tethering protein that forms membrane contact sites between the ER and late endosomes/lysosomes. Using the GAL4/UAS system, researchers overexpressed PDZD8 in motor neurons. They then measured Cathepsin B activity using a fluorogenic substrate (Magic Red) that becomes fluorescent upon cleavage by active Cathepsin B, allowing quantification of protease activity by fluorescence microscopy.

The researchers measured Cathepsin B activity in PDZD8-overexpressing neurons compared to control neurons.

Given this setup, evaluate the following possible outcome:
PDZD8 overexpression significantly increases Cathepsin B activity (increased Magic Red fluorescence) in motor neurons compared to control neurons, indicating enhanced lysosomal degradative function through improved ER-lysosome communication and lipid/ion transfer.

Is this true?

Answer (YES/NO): YES